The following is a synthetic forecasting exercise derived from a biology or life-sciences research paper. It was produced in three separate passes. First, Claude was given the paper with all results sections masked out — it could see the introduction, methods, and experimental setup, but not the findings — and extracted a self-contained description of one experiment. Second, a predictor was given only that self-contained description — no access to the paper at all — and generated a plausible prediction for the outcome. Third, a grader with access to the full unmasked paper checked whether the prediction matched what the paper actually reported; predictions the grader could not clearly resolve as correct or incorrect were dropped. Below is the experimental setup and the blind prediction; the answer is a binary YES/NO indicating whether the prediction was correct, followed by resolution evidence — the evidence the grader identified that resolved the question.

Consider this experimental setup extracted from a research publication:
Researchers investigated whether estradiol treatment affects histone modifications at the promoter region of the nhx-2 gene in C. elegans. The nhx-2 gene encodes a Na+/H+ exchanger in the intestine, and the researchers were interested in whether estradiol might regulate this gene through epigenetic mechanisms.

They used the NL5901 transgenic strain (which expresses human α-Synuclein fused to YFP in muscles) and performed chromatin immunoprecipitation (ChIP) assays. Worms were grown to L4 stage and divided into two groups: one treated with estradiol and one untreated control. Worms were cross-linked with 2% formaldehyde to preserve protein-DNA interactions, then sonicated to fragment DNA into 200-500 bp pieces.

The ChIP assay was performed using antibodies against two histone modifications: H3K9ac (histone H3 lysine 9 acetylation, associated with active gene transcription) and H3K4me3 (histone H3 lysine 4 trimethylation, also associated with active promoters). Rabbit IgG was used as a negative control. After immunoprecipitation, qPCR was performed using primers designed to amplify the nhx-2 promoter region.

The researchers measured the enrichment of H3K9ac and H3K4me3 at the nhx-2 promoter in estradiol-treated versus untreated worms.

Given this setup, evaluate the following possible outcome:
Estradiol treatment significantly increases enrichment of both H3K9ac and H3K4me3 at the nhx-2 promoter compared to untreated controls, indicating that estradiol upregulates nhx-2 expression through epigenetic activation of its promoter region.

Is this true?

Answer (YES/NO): YES